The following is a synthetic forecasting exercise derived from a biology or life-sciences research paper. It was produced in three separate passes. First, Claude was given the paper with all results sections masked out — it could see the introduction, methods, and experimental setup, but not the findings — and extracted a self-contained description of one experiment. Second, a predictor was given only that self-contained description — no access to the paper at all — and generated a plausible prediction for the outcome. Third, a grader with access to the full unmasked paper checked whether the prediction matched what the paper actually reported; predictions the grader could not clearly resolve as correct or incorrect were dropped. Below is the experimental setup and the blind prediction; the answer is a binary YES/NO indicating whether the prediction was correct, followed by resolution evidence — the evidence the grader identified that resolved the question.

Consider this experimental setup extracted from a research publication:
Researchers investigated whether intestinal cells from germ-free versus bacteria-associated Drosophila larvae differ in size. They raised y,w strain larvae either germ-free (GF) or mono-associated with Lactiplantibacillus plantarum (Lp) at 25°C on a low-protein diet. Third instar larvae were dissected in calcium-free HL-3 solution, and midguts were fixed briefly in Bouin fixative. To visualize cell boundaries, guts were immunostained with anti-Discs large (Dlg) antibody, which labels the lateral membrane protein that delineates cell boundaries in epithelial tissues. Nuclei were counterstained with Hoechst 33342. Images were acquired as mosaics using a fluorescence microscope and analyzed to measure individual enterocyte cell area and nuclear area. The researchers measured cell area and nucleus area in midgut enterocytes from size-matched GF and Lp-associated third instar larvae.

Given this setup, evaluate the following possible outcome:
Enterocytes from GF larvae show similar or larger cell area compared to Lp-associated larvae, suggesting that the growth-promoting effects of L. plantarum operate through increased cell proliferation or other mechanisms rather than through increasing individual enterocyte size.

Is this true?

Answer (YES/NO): NO